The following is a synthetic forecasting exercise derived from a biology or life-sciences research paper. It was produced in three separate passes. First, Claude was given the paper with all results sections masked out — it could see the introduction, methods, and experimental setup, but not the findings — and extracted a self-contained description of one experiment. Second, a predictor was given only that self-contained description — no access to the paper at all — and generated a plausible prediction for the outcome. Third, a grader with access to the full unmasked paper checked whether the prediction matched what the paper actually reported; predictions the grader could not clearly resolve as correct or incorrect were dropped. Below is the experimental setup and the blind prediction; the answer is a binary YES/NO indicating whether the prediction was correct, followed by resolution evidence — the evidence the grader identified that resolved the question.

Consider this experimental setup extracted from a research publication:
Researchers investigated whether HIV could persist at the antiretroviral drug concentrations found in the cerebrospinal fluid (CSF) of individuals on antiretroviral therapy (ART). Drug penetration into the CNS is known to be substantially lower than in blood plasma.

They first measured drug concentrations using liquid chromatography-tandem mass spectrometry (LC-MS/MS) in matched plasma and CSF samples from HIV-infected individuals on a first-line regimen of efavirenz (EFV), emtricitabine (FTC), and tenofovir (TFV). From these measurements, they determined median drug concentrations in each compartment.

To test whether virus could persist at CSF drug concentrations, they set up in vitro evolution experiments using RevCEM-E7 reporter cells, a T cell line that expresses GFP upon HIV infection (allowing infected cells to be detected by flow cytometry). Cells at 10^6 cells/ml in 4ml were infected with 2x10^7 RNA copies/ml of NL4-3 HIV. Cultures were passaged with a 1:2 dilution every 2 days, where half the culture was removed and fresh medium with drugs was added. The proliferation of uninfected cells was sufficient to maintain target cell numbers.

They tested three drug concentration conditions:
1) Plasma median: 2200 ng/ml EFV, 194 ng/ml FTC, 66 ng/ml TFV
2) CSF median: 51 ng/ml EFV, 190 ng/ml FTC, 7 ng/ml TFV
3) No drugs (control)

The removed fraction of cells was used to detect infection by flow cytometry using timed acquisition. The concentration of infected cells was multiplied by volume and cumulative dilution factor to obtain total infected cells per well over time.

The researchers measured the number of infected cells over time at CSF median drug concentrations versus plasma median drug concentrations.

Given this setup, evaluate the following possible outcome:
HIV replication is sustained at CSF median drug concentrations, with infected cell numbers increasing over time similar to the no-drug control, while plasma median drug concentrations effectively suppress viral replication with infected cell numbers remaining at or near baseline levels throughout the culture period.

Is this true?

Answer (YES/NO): NO